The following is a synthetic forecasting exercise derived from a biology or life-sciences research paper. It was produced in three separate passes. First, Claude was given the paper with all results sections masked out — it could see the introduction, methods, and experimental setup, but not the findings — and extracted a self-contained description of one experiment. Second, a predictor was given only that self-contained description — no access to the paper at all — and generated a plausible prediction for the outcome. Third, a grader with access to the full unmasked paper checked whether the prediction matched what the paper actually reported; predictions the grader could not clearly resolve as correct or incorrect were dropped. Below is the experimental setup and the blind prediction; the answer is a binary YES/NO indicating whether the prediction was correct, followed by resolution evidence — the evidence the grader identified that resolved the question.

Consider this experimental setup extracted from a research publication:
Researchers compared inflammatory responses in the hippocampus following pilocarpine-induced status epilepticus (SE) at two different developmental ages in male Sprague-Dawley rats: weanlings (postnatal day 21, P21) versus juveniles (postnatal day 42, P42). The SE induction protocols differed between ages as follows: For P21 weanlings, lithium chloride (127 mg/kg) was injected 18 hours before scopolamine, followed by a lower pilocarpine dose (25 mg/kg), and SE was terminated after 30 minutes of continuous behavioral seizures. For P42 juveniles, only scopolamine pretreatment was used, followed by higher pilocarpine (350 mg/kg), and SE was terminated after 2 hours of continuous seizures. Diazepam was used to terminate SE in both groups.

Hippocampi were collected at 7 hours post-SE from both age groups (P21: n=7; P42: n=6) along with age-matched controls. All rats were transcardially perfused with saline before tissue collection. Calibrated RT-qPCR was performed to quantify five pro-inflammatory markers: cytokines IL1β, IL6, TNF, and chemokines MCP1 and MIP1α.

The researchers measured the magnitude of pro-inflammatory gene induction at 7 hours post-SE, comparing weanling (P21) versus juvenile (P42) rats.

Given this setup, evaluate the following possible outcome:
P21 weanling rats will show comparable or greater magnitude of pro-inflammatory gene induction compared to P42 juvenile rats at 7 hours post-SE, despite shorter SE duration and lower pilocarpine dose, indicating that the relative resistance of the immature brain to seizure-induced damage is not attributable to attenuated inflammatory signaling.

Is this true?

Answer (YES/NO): NO